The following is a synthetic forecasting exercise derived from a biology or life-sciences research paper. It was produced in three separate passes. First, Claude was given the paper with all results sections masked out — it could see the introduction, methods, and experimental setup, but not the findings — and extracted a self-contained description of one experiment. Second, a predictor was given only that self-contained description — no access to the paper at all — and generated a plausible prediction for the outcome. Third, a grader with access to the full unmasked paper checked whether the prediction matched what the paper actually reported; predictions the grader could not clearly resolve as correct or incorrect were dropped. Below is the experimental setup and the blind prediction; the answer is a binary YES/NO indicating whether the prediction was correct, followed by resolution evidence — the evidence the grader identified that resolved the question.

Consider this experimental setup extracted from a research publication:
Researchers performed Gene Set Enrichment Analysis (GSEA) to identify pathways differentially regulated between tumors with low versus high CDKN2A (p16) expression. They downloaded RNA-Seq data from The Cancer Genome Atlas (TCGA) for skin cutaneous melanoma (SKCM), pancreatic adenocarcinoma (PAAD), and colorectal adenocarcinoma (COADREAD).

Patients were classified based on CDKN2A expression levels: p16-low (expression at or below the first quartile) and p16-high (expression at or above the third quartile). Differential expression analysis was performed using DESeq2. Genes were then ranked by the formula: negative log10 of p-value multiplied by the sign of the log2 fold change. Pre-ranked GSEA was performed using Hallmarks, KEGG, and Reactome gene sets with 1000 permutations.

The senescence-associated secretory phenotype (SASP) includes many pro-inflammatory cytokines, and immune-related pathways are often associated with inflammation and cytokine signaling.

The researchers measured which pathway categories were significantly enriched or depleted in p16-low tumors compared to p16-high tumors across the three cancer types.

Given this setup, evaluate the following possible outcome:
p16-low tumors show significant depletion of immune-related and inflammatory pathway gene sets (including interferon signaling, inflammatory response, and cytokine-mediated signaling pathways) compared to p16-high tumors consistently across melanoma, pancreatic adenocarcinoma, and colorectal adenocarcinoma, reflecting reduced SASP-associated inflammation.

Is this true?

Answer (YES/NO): NO